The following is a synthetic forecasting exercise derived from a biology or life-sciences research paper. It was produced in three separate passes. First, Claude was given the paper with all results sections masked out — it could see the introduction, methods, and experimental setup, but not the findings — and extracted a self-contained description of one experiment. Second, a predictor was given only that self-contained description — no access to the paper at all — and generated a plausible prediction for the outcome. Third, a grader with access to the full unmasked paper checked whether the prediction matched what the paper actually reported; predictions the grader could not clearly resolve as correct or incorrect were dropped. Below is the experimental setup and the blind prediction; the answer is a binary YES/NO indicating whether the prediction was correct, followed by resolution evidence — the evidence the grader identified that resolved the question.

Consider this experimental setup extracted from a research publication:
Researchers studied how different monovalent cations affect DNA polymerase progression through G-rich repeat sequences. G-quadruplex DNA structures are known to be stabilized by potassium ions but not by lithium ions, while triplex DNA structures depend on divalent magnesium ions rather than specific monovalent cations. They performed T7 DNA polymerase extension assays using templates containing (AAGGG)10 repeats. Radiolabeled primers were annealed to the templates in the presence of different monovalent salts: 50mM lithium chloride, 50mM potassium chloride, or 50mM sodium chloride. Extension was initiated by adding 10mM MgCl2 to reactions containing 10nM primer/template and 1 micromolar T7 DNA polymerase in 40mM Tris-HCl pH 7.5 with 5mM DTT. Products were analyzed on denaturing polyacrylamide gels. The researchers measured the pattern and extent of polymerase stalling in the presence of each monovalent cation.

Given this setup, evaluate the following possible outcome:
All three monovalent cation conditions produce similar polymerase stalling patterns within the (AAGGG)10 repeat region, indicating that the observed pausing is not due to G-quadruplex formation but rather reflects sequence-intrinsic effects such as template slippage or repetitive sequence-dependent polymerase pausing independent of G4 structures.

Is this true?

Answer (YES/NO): NO